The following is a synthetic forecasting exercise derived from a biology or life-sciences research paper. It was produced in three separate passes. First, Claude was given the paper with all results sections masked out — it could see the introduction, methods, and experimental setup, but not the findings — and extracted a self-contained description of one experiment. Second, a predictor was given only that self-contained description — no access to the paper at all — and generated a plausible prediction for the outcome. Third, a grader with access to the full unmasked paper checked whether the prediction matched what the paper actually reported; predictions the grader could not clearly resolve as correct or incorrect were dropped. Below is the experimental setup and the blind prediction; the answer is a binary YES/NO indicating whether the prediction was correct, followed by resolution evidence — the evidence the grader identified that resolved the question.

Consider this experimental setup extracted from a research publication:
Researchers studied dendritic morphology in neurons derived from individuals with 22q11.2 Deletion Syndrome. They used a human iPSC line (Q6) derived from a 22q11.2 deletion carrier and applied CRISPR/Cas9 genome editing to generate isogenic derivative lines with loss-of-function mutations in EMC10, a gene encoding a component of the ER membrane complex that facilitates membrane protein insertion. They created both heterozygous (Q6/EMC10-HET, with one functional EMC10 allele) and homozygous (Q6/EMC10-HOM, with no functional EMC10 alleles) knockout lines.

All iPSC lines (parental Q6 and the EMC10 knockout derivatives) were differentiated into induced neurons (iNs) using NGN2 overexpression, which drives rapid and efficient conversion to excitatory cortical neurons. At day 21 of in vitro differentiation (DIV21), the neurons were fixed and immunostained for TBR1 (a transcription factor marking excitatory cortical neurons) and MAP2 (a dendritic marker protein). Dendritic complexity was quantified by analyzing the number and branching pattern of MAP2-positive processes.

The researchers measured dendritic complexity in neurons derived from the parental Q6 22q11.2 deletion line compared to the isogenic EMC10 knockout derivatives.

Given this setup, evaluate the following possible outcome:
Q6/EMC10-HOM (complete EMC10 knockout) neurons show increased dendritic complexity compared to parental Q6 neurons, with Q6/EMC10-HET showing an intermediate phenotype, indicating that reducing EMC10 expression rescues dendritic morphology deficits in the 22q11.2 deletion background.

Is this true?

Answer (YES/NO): NO